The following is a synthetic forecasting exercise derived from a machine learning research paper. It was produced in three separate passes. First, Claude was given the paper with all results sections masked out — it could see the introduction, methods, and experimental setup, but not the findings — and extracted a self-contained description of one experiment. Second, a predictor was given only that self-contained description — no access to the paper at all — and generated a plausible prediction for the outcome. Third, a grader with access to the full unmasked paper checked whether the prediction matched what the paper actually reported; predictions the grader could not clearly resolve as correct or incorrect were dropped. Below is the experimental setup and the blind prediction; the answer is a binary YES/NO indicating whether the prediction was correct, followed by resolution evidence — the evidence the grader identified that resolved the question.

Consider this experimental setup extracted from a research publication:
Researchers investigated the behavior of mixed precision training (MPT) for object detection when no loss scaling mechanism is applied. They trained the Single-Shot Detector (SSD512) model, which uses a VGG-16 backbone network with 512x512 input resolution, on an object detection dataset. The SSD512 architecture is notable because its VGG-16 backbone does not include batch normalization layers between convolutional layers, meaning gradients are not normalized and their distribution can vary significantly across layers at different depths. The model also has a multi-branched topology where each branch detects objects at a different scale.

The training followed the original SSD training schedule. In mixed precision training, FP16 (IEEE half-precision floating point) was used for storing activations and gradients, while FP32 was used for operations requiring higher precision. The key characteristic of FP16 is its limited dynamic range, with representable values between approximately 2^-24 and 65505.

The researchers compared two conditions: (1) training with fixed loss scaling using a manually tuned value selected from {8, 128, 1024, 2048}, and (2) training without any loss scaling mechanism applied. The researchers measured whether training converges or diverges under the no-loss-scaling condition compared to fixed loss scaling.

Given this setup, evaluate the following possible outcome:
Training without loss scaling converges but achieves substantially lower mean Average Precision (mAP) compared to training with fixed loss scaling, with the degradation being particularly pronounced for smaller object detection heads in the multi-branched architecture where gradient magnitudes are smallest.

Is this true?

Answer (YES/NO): NO